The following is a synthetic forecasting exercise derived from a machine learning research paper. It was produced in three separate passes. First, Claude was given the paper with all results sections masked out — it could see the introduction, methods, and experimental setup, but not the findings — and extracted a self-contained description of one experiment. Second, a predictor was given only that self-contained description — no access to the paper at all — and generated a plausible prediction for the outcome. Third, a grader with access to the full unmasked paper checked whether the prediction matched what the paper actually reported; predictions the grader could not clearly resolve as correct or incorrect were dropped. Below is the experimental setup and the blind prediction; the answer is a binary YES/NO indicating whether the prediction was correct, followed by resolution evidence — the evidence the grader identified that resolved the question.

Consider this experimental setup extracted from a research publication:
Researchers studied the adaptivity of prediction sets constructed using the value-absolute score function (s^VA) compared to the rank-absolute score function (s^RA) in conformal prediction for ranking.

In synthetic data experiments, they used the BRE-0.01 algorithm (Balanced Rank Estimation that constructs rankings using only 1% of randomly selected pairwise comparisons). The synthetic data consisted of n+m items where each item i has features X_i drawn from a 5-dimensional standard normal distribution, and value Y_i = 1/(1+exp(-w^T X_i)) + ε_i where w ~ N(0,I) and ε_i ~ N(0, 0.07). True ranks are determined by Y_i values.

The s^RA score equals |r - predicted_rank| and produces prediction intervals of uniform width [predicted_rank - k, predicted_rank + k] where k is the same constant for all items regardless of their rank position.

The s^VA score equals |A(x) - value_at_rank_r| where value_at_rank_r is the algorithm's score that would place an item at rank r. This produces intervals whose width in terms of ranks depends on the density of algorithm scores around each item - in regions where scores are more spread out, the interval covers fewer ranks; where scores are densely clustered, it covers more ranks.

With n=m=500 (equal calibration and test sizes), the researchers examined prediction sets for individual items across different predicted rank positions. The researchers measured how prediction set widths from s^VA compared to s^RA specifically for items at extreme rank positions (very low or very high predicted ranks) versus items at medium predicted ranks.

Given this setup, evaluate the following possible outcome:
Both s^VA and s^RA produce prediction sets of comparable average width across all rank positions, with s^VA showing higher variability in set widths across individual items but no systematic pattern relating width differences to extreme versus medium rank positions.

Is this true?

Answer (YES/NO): NO